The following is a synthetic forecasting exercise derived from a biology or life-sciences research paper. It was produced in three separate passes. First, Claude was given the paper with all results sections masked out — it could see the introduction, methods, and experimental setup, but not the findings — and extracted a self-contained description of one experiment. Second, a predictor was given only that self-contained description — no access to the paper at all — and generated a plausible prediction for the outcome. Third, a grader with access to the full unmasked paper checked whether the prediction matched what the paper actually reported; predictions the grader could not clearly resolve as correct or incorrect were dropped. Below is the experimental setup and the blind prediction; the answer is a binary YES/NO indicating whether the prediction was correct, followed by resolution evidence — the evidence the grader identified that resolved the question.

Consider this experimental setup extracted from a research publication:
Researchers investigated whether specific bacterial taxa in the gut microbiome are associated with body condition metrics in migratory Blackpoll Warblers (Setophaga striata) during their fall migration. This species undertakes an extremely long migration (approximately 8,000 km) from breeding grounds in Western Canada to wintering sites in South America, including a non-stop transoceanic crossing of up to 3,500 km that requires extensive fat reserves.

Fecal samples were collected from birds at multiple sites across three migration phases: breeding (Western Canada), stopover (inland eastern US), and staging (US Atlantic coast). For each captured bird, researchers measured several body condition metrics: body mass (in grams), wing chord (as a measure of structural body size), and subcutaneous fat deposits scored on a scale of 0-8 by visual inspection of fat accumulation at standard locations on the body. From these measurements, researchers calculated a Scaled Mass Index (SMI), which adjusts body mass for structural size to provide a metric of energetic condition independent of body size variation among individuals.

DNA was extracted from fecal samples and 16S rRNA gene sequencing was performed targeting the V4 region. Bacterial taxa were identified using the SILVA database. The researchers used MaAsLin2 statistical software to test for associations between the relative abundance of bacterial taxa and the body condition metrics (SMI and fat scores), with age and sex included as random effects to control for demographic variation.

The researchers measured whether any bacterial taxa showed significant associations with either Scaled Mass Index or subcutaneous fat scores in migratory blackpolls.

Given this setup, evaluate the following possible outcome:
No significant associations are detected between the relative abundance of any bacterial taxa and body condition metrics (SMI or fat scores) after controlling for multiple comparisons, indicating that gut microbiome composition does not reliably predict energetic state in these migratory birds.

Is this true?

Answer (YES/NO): YES